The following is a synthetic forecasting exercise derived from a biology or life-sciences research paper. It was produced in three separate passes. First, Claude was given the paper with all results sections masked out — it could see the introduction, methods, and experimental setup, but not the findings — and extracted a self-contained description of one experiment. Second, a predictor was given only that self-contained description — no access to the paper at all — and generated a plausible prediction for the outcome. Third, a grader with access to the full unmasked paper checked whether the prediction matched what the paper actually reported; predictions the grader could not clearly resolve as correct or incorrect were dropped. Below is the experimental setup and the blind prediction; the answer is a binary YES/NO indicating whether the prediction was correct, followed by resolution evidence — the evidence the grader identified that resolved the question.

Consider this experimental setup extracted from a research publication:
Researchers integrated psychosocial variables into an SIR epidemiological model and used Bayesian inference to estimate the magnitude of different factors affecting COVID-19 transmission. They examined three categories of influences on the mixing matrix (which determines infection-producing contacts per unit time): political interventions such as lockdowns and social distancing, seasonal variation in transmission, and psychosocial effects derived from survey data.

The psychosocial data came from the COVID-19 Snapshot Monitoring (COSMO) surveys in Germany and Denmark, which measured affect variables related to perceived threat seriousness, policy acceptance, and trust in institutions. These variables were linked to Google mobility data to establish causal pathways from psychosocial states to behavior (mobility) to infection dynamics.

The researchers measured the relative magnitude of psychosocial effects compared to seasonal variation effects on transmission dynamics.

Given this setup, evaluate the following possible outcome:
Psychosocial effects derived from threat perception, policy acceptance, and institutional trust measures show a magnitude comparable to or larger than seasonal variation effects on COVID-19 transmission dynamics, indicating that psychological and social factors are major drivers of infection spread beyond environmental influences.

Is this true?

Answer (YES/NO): NO